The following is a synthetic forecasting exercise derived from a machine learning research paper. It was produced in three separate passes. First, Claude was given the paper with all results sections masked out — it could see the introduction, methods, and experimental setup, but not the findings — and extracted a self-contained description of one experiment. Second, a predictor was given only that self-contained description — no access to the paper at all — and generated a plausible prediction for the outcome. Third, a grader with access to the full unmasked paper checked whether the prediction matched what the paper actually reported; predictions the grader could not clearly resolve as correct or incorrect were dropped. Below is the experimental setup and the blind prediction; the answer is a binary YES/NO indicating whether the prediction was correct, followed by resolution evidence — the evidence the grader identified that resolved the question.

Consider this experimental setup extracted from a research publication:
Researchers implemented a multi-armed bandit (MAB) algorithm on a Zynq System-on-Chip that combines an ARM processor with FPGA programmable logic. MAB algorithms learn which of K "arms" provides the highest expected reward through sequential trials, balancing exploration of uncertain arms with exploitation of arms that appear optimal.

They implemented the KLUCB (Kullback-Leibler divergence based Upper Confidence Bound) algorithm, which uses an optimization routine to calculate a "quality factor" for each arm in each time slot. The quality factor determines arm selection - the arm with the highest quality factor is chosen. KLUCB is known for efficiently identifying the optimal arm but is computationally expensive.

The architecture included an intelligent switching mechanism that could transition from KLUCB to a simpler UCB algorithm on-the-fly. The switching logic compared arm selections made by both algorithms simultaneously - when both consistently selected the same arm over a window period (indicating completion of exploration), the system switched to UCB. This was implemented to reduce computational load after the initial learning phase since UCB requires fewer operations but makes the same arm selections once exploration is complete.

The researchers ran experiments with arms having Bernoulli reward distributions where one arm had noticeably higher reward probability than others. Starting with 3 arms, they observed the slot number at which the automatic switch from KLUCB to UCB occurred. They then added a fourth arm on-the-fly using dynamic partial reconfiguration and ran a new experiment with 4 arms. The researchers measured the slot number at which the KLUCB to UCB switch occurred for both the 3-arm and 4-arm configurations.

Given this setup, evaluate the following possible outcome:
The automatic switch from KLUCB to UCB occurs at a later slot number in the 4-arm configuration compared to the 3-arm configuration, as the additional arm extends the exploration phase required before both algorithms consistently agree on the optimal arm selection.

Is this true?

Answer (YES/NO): YES